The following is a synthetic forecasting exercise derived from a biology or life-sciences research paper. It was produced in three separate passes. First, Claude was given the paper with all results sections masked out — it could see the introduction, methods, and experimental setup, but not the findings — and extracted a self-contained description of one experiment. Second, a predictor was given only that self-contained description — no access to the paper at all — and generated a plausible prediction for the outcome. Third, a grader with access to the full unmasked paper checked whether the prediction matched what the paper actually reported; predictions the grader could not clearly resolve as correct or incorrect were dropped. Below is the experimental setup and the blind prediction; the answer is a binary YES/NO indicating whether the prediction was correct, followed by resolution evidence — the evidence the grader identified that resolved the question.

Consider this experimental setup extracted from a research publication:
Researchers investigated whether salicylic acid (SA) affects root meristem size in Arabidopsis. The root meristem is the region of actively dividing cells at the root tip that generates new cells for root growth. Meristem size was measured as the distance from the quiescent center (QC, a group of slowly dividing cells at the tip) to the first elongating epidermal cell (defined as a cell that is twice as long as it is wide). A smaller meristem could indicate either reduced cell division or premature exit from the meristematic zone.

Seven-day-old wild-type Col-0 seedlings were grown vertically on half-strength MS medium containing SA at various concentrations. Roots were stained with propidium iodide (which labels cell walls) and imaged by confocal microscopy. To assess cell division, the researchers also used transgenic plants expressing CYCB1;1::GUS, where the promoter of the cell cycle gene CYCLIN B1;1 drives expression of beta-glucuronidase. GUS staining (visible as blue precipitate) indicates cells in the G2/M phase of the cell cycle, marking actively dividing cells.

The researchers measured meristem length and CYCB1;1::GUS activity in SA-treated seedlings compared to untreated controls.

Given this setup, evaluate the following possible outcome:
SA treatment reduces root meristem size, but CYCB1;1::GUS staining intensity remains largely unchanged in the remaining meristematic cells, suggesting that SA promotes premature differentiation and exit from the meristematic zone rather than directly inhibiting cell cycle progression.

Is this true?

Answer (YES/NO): NO